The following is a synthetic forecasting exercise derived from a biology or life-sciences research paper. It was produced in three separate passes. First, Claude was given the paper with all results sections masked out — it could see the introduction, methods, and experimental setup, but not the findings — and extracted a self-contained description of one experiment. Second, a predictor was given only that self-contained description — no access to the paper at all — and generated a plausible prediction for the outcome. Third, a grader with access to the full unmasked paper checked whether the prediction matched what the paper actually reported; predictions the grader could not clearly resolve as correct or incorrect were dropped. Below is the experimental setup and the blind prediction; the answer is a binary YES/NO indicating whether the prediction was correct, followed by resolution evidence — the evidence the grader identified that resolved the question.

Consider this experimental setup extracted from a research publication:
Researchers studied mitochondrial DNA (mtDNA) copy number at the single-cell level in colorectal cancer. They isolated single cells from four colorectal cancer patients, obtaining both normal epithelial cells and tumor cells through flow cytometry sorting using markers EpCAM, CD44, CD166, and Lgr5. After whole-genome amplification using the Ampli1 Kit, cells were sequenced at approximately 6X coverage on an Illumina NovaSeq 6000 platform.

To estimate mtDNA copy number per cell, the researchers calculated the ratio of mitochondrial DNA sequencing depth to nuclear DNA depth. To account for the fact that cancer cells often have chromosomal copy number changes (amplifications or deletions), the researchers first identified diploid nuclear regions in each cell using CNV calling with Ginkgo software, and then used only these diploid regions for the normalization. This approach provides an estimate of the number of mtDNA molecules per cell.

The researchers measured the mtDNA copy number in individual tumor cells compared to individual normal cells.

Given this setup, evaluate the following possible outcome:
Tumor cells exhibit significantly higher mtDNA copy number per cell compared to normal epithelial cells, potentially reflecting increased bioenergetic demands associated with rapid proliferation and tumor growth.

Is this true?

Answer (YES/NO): YES